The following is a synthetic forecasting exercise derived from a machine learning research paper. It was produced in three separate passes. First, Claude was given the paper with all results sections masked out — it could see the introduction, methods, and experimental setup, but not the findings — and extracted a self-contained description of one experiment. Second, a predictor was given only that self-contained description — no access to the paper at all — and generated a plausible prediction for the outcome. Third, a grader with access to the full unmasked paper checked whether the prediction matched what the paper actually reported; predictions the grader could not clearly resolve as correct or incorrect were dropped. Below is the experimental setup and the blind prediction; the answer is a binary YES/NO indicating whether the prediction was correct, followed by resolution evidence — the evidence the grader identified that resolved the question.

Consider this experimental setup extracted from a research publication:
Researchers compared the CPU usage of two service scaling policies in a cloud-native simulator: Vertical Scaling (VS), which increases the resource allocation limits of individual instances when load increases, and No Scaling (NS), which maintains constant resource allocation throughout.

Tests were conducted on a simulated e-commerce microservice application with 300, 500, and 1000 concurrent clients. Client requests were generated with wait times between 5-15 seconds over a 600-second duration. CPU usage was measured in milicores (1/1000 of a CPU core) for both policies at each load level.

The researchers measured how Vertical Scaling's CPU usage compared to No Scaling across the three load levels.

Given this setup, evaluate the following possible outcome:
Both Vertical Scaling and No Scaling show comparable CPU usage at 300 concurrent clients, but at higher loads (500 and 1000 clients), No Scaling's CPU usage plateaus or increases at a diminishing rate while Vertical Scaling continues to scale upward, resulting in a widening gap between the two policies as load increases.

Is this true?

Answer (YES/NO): NO